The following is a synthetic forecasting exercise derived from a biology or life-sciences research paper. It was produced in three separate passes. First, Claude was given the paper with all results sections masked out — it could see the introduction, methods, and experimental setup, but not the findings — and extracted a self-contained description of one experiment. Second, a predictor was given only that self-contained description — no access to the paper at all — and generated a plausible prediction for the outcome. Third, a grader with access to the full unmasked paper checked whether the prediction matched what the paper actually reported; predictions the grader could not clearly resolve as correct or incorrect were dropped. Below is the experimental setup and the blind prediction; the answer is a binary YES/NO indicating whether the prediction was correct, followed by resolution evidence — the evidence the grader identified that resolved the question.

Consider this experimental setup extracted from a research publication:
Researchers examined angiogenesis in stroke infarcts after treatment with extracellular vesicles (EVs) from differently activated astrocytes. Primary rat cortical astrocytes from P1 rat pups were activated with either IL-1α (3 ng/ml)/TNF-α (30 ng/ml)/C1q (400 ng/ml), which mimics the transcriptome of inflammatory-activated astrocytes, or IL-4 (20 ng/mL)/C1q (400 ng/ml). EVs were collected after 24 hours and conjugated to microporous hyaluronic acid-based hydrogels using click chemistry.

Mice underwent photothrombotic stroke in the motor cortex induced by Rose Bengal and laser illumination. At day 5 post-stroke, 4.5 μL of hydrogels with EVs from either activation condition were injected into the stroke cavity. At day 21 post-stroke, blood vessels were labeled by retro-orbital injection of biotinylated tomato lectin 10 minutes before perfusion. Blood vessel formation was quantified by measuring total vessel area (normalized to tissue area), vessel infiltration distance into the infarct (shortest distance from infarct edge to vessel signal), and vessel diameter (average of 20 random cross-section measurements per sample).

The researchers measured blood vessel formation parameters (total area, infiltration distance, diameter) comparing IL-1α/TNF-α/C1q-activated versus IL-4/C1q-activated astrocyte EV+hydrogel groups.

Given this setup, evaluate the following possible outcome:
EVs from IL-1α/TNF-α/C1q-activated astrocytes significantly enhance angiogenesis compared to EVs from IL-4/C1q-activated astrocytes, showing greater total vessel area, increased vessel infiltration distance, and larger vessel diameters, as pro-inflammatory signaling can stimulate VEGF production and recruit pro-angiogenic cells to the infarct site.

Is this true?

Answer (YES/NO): NO